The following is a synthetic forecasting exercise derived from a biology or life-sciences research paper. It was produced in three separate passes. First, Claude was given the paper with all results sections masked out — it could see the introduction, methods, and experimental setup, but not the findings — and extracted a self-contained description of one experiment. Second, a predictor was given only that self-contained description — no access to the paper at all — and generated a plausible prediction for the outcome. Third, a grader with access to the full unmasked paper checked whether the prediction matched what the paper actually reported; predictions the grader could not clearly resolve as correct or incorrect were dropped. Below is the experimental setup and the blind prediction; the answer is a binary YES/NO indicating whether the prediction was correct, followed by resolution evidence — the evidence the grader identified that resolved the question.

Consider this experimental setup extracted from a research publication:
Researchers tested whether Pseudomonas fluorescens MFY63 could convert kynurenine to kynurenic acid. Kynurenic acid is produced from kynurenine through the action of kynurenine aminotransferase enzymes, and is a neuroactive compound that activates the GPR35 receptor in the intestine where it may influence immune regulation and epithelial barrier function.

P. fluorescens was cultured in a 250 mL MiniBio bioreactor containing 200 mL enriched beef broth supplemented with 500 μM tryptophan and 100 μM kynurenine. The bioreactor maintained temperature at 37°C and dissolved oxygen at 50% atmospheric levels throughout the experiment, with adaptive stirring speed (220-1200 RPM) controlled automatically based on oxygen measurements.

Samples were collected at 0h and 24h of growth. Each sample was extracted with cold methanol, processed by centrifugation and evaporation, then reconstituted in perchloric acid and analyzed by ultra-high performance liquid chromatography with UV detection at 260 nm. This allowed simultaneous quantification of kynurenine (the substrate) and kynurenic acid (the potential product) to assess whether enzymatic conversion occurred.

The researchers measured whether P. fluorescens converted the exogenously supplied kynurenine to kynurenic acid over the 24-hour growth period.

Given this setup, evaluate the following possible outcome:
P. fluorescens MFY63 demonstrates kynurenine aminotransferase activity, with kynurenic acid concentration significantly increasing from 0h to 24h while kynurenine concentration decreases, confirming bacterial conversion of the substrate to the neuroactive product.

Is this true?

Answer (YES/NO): NO